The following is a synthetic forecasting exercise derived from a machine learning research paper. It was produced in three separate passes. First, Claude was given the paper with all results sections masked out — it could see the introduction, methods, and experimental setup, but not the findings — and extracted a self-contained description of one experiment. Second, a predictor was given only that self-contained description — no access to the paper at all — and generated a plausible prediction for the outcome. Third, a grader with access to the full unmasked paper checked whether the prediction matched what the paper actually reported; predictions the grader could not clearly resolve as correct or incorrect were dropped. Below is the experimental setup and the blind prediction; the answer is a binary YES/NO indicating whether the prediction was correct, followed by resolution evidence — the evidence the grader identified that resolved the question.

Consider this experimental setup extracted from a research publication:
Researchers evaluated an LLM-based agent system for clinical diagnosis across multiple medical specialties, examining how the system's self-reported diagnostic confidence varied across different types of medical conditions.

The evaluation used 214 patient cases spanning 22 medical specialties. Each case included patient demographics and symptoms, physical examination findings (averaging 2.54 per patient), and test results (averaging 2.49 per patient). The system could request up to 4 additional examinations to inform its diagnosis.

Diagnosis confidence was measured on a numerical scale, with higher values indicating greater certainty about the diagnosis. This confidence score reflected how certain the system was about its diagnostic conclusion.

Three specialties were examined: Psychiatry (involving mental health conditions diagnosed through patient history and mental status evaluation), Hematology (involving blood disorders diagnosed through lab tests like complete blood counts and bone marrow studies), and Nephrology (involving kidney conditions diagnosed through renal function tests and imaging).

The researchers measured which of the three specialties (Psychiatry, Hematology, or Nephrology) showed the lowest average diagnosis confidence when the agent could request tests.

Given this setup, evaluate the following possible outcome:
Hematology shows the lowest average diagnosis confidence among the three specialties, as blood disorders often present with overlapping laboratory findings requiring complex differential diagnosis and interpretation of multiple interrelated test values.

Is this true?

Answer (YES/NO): YES